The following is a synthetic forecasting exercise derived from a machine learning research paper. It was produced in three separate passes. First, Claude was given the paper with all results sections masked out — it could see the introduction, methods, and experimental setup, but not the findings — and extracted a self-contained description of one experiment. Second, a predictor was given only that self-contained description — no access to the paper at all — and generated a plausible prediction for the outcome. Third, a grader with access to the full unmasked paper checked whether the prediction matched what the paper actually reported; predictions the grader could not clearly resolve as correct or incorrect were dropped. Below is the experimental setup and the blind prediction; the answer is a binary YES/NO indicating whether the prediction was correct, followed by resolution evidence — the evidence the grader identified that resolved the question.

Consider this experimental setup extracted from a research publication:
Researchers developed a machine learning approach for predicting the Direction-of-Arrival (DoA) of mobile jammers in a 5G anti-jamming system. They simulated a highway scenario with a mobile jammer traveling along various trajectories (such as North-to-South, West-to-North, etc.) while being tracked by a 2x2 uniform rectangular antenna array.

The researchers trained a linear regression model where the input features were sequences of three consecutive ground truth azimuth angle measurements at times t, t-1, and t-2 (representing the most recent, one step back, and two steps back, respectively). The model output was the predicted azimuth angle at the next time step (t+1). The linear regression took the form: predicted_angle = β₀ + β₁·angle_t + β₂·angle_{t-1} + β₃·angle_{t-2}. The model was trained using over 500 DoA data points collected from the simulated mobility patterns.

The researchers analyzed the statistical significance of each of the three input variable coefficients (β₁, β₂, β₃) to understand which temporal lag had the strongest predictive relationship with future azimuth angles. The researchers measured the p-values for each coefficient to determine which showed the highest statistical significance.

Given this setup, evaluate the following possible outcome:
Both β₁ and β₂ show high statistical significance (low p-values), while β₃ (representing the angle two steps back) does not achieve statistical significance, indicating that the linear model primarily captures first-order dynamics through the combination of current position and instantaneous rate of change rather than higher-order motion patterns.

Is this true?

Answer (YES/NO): NO